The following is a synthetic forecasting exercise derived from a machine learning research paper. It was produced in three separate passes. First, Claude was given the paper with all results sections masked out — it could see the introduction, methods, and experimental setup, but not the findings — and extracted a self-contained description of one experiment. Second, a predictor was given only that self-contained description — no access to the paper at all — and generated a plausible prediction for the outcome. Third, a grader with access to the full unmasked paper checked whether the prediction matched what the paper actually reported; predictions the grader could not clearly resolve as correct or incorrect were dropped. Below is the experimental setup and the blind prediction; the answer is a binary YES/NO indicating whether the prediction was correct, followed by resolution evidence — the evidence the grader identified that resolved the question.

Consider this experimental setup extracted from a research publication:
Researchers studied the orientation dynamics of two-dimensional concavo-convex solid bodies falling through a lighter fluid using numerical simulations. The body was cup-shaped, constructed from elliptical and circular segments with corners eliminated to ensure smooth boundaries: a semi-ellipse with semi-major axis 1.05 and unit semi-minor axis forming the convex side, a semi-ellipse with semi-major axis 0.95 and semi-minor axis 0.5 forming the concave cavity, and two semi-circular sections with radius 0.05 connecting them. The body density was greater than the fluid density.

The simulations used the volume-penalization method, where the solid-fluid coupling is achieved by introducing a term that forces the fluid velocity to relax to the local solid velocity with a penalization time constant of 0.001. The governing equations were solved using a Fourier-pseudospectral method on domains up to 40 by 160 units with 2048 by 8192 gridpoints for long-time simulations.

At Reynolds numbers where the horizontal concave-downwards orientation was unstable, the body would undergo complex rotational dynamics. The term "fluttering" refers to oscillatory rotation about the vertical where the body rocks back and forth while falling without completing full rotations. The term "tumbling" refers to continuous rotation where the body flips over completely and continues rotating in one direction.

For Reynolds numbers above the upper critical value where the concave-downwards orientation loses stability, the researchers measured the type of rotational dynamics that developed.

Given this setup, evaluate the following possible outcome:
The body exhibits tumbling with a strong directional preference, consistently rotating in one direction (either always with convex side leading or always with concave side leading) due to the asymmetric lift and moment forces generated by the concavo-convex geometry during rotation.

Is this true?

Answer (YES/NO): NO